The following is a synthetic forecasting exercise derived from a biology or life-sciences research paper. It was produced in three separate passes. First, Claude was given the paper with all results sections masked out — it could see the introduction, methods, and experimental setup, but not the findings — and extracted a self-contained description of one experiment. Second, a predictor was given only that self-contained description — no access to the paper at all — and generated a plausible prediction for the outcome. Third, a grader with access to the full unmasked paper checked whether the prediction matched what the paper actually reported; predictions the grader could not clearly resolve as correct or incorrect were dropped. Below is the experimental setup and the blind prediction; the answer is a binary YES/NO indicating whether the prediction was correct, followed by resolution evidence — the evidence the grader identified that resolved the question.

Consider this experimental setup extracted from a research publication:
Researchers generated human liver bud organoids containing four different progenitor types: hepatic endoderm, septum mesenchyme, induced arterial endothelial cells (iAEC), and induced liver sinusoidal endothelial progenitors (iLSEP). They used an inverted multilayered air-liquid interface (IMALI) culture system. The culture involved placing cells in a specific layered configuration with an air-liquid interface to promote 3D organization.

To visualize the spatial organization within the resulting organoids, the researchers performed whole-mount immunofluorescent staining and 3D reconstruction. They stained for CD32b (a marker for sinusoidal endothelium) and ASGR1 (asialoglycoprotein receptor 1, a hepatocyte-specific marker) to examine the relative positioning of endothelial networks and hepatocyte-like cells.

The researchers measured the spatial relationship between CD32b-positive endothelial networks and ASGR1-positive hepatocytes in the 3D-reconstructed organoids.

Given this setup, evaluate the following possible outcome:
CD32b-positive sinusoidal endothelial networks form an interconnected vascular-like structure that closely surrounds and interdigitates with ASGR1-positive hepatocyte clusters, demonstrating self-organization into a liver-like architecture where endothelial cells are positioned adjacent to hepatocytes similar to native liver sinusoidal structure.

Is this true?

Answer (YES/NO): YES